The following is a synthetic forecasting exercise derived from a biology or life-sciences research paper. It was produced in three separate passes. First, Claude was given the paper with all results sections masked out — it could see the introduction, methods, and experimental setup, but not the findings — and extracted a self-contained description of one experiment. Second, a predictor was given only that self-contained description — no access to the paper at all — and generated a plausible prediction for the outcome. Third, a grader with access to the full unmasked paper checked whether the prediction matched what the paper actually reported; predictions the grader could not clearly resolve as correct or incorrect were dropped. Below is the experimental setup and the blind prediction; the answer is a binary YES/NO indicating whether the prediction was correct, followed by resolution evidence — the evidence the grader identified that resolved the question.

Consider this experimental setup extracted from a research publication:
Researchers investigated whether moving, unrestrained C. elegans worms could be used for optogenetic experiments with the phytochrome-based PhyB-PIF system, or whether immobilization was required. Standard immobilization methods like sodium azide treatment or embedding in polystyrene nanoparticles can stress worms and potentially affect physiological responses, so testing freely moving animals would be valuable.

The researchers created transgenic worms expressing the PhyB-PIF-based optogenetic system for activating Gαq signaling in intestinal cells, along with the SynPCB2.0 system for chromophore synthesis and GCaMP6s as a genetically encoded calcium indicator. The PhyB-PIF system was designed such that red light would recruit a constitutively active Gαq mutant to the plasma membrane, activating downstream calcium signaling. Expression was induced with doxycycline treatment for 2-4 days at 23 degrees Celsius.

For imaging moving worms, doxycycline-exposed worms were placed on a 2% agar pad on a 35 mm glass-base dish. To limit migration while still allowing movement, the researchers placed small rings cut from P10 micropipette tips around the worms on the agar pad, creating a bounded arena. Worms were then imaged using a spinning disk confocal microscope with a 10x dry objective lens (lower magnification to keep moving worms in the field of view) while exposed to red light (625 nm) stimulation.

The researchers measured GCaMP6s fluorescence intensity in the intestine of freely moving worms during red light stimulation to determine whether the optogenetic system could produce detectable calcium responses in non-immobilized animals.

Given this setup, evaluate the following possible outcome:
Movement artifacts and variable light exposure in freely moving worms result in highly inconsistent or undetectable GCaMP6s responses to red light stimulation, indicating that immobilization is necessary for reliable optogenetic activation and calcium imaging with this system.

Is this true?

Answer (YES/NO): NO